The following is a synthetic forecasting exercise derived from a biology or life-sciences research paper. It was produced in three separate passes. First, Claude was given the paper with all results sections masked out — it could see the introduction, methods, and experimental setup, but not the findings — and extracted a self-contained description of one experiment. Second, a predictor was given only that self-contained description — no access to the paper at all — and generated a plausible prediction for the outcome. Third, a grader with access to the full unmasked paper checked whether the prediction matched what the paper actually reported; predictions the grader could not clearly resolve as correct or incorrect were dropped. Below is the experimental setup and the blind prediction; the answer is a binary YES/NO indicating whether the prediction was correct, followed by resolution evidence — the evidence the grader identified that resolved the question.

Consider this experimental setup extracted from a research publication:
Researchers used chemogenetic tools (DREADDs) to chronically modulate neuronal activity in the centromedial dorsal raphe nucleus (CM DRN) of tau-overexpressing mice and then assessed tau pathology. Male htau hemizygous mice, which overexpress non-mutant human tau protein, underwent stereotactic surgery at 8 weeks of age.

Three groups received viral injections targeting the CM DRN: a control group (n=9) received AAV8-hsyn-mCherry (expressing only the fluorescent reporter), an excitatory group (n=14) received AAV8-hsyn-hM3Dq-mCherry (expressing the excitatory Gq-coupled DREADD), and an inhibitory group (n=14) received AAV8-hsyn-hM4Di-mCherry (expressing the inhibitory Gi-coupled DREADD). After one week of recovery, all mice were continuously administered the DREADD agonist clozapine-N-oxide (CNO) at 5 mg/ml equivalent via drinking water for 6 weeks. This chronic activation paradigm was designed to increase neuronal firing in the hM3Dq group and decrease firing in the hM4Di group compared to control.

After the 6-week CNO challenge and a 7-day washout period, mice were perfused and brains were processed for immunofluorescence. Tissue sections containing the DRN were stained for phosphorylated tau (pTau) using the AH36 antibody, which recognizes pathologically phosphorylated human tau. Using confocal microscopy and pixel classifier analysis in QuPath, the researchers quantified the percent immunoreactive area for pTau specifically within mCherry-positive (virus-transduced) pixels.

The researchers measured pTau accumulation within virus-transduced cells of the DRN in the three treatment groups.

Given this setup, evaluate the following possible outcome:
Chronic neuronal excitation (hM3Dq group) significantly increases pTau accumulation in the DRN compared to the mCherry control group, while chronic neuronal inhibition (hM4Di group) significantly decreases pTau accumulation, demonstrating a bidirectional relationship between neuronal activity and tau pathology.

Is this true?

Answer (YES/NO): NO